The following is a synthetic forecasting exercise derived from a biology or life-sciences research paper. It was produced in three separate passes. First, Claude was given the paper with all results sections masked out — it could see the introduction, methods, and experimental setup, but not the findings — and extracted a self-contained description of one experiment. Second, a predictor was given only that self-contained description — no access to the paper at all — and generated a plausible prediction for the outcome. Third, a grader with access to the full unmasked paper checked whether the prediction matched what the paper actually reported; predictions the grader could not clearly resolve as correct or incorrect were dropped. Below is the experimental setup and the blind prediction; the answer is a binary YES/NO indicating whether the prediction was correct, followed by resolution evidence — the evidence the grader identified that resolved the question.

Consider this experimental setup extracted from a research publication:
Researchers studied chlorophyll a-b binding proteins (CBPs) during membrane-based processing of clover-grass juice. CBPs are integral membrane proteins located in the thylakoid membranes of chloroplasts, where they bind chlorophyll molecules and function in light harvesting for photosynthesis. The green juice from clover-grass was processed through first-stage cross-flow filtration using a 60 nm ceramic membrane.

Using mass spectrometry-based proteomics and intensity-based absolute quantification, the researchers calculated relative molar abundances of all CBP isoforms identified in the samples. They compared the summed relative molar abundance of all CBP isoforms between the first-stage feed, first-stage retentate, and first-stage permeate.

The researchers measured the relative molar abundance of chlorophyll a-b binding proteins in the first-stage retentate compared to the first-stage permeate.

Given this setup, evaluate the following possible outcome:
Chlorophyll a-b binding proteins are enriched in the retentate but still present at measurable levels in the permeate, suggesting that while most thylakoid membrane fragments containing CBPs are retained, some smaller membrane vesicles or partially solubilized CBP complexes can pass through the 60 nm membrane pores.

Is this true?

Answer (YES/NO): NO